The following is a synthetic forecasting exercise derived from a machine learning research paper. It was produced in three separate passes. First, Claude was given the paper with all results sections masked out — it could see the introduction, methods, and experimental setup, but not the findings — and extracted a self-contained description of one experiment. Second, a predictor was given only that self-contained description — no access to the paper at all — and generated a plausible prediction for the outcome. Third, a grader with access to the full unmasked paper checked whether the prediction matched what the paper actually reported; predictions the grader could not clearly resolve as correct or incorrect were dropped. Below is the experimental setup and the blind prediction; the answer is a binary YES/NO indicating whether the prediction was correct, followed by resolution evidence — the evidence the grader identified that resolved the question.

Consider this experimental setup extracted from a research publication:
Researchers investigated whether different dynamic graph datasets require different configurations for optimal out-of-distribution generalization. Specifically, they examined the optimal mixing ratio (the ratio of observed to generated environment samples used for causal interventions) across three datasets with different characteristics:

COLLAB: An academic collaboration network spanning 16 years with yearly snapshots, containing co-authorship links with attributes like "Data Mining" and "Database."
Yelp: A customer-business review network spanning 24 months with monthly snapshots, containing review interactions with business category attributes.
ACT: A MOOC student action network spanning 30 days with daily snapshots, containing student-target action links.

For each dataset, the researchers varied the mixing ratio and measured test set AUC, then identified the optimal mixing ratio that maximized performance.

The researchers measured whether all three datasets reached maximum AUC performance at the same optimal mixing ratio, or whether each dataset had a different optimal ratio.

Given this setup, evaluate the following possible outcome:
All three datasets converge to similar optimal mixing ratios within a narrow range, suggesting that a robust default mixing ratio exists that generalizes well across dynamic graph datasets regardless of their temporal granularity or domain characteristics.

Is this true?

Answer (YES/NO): NO